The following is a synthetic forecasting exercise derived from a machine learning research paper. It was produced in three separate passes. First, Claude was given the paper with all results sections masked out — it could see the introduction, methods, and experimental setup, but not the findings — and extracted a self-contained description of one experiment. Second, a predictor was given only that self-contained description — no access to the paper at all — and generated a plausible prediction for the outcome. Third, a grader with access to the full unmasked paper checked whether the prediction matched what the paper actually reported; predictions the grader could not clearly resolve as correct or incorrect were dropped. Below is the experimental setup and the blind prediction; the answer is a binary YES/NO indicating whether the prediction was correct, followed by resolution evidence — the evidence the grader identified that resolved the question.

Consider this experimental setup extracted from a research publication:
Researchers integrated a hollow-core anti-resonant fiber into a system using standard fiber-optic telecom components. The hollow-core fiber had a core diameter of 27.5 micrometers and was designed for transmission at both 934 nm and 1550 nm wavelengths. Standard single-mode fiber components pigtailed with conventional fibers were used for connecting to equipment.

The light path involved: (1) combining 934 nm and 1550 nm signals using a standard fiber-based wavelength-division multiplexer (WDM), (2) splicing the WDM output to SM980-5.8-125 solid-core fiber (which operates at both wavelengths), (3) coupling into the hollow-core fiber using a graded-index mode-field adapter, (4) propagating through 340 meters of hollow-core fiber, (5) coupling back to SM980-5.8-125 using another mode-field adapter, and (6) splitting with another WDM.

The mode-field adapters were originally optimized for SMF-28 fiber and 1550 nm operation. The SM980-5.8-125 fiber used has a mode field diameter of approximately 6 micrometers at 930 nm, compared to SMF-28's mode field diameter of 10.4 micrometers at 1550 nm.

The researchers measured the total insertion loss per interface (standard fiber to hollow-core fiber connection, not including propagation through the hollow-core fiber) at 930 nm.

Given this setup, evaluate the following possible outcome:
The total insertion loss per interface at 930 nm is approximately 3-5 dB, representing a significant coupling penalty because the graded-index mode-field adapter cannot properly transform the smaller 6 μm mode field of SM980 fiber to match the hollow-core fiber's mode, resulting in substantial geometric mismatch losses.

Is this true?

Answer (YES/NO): NO